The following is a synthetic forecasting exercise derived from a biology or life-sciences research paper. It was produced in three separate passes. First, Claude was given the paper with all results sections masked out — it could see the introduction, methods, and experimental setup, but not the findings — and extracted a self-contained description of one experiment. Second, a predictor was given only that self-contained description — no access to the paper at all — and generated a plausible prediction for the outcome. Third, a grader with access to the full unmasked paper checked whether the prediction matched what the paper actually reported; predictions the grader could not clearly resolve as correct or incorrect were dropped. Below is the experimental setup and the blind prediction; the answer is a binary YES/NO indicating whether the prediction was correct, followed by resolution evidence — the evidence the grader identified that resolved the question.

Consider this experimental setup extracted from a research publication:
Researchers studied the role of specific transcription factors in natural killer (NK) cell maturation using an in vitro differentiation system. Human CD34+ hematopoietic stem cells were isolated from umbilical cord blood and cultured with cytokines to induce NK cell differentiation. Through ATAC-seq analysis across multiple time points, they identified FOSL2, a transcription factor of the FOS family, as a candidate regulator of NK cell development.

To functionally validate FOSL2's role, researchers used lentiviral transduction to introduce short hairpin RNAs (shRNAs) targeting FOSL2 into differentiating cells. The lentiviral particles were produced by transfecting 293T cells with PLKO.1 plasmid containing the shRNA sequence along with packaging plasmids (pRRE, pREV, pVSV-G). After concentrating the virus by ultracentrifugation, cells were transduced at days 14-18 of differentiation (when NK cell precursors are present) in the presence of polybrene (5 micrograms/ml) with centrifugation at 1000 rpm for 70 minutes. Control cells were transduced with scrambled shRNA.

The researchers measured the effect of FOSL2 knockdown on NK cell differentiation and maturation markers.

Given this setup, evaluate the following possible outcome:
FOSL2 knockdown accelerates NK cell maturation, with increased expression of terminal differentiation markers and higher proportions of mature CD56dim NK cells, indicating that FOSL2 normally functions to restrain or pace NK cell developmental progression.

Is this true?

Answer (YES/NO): NO